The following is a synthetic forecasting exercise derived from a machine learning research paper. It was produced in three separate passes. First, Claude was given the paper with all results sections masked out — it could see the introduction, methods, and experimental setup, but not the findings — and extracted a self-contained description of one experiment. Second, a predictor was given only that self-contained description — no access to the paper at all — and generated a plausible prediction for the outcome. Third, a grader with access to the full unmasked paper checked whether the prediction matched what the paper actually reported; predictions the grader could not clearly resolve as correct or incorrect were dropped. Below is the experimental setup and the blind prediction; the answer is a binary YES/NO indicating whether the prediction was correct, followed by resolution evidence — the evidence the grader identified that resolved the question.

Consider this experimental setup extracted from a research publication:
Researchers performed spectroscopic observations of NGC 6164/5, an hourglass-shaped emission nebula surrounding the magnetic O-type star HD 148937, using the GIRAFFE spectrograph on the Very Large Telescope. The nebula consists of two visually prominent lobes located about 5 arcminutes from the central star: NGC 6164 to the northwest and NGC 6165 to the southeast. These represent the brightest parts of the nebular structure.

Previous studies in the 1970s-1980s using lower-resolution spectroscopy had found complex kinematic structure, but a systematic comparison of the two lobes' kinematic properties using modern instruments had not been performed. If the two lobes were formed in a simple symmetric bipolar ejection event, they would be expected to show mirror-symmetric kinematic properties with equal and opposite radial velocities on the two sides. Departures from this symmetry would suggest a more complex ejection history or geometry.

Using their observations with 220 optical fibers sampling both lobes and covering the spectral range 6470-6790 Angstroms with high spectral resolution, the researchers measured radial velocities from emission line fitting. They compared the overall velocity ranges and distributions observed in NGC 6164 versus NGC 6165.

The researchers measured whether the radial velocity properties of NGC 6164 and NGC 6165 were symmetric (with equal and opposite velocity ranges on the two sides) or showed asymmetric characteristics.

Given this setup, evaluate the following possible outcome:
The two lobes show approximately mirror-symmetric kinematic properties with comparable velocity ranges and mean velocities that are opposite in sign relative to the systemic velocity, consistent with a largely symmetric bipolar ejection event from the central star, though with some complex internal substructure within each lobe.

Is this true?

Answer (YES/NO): YES